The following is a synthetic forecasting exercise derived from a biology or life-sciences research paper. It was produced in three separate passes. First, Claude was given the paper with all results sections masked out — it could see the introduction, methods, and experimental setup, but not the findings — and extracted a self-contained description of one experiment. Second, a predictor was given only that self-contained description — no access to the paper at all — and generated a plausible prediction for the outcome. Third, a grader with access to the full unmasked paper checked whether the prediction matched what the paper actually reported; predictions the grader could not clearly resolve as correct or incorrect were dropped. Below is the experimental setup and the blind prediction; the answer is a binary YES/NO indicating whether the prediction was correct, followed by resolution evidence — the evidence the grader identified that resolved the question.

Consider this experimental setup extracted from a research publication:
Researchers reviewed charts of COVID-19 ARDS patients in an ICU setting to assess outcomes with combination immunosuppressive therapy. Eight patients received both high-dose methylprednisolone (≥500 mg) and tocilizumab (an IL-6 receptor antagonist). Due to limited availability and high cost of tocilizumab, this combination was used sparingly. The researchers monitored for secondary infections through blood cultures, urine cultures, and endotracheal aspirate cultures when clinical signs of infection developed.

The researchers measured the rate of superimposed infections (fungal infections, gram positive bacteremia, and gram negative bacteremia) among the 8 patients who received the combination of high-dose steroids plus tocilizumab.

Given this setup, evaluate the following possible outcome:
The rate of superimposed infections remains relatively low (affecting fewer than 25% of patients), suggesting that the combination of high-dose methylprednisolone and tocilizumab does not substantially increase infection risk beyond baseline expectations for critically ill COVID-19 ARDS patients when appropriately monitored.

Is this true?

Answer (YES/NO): NO